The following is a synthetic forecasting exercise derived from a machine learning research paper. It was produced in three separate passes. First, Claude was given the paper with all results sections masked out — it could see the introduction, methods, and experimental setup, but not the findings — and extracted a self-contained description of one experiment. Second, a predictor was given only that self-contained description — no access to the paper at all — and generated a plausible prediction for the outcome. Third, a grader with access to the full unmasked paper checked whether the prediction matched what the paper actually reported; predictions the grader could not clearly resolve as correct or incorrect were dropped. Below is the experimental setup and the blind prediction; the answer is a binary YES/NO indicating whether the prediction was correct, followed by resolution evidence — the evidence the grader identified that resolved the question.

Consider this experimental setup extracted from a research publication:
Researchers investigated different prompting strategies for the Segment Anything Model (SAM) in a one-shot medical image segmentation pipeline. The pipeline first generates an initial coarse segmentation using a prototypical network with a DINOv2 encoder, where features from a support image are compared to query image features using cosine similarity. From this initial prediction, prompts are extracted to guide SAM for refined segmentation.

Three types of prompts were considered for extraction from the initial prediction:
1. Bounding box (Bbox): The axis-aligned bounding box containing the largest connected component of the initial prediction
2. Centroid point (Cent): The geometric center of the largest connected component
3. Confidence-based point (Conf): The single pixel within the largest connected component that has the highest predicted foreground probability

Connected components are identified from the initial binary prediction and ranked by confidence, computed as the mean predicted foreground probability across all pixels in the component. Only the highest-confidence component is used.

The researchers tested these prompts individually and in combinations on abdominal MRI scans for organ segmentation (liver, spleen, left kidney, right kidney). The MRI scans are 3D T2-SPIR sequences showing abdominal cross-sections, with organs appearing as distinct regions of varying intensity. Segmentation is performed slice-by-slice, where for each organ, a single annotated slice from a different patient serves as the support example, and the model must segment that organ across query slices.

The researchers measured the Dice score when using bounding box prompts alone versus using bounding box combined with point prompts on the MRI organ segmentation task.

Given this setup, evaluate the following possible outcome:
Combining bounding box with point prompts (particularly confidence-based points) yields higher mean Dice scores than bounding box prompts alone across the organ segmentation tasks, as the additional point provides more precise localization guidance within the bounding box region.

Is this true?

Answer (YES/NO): YES